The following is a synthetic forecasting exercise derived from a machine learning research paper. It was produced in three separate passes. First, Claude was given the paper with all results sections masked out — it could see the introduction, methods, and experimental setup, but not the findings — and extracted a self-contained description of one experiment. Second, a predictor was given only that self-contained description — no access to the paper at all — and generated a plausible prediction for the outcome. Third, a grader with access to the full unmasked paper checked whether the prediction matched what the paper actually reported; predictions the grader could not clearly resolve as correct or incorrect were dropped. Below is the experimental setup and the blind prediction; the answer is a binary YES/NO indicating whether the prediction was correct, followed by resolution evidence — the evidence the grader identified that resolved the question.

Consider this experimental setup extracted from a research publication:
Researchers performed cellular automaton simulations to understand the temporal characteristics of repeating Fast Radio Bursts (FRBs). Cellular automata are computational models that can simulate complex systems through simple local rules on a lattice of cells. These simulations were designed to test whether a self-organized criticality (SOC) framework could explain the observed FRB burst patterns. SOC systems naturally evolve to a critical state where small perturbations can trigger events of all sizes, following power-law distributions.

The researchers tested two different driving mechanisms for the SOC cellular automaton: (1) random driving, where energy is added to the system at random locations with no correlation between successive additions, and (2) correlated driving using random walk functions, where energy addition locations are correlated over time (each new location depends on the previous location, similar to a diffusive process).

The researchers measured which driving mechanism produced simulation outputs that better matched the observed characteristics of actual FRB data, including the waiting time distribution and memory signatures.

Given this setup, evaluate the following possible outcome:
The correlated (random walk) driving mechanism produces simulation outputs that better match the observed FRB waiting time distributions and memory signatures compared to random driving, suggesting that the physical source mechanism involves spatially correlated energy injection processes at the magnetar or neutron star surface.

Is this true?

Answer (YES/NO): YES